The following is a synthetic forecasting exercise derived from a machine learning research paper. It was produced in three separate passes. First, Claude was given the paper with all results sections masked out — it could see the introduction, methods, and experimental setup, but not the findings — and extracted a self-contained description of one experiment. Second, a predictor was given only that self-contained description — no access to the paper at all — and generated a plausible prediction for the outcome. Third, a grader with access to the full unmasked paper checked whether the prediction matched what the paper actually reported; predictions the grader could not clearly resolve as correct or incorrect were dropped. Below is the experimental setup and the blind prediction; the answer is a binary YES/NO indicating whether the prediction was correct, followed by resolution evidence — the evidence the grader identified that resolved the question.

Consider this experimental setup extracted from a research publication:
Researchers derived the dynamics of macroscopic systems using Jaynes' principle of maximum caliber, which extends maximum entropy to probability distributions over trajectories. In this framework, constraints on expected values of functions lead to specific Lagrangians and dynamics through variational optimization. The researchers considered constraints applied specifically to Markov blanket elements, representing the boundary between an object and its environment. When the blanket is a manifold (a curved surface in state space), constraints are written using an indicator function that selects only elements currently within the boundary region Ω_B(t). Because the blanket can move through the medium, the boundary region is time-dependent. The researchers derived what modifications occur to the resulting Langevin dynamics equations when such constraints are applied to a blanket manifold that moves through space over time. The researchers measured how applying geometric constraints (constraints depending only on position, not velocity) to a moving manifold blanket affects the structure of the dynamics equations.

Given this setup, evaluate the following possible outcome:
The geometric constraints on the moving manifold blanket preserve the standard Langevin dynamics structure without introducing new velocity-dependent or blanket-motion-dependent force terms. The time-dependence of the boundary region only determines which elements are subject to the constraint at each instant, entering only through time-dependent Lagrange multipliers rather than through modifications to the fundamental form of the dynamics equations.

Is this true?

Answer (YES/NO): NO